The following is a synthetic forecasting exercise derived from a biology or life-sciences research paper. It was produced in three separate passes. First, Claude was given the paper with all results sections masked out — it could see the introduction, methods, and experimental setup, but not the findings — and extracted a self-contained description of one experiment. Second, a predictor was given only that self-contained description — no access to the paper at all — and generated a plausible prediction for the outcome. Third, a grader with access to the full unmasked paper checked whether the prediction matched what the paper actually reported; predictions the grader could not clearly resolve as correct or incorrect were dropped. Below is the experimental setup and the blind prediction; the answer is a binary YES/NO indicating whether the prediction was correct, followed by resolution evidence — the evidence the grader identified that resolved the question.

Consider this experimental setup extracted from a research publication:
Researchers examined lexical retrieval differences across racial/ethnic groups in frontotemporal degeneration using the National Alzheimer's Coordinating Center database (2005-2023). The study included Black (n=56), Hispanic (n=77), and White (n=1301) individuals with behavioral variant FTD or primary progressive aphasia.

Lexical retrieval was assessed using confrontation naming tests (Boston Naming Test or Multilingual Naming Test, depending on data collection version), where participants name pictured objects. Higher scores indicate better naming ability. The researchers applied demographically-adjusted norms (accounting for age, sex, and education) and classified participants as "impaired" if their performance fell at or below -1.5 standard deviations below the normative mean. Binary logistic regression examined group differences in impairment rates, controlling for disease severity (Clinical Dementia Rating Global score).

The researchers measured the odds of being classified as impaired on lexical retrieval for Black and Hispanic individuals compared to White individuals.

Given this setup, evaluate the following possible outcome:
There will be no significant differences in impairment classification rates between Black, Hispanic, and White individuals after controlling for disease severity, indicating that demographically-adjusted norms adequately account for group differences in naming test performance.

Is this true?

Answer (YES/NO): NO